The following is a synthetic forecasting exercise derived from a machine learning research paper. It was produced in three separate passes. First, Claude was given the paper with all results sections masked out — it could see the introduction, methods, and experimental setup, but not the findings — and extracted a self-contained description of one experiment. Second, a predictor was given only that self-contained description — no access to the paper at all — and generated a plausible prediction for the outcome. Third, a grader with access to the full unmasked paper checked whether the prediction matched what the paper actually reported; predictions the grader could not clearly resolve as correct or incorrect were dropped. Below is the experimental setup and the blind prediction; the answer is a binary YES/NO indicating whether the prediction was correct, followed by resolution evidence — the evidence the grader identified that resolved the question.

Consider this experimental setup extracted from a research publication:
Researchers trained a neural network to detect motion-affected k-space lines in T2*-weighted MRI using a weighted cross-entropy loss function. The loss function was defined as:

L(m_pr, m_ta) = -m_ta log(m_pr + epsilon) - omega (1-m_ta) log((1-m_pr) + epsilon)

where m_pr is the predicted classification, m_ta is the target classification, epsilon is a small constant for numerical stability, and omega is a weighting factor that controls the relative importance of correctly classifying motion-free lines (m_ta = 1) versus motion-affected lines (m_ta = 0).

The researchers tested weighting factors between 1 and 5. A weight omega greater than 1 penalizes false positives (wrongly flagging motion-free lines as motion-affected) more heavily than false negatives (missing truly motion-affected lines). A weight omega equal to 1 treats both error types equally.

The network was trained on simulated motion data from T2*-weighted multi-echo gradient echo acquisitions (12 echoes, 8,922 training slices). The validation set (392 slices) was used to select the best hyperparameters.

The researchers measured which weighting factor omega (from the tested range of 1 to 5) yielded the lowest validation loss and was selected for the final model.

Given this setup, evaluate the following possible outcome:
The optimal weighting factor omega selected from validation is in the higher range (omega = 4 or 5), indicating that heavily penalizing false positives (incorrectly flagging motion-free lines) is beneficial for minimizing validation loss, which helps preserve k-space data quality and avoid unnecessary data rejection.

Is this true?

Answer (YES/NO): YES